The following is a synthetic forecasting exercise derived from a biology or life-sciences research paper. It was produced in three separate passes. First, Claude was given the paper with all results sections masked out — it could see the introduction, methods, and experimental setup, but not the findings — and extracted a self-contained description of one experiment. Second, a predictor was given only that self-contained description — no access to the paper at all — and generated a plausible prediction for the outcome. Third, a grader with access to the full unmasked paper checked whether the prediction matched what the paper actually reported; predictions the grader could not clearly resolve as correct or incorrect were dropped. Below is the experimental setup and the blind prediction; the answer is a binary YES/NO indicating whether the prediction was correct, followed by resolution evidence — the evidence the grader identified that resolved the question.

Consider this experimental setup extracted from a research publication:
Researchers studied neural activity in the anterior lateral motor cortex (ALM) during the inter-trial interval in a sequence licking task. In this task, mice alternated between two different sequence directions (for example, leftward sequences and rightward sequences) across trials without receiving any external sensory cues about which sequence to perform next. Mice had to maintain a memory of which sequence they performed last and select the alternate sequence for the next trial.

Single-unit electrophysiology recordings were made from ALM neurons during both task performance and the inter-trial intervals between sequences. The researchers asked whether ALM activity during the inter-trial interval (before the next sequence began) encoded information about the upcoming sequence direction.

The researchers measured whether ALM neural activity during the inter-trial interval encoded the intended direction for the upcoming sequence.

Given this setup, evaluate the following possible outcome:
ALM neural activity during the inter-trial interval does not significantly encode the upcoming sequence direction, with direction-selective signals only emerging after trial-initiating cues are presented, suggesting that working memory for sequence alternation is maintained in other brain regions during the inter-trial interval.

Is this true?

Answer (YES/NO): NO